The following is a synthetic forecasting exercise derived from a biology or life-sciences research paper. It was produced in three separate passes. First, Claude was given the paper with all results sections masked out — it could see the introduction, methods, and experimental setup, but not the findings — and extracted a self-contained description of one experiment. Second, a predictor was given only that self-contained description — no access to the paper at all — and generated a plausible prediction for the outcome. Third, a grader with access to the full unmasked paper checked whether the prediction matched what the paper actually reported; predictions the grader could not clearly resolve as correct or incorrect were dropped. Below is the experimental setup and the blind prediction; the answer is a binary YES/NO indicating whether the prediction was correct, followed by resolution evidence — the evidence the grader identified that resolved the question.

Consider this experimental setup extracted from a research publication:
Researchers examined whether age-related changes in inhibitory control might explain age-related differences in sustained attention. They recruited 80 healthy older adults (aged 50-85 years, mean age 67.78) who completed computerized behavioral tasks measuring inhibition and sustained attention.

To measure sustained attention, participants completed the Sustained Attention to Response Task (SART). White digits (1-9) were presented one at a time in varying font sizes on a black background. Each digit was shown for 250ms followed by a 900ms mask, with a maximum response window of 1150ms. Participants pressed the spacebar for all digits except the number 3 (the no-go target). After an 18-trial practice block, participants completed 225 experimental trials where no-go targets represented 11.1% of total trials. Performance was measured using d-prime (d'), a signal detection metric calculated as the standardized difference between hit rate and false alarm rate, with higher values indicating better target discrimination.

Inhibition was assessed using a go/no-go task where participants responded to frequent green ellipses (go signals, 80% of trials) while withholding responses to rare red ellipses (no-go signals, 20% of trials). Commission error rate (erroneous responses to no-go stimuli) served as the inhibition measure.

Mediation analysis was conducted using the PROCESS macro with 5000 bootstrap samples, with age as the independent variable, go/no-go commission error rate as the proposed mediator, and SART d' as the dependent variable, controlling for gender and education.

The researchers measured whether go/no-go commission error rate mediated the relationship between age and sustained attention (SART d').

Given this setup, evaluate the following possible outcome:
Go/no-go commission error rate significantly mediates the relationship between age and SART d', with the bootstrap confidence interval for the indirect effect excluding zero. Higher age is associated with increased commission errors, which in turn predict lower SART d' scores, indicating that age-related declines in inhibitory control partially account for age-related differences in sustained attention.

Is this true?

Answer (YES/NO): NO